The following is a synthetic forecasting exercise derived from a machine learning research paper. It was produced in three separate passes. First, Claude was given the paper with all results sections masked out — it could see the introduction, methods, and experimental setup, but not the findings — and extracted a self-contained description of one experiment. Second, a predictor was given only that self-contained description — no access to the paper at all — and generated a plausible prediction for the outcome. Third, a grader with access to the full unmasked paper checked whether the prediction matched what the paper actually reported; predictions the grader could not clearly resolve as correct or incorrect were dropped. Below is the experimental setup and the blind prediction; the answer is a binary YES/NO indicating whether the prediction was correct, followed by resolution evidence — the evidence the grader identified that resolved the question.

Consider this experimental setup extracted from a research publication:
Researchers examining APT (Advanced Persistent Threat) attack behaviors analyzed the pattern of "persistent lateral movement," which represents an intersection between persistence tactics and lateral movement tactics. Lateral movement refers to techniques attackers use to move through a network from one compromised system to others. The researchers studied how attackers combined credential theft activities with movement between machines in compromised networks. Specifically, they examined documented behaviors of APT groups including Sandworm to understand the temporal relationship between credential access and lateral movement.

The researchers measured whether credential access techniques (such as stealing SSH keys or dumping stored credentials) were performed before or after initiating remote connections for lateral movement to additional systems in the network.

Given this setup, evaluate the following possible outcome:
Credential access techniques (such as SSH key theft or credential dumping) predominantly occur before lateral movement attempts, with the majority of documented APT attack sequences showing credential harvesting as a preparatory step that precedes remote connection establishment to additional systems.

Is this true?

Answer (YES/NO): YES